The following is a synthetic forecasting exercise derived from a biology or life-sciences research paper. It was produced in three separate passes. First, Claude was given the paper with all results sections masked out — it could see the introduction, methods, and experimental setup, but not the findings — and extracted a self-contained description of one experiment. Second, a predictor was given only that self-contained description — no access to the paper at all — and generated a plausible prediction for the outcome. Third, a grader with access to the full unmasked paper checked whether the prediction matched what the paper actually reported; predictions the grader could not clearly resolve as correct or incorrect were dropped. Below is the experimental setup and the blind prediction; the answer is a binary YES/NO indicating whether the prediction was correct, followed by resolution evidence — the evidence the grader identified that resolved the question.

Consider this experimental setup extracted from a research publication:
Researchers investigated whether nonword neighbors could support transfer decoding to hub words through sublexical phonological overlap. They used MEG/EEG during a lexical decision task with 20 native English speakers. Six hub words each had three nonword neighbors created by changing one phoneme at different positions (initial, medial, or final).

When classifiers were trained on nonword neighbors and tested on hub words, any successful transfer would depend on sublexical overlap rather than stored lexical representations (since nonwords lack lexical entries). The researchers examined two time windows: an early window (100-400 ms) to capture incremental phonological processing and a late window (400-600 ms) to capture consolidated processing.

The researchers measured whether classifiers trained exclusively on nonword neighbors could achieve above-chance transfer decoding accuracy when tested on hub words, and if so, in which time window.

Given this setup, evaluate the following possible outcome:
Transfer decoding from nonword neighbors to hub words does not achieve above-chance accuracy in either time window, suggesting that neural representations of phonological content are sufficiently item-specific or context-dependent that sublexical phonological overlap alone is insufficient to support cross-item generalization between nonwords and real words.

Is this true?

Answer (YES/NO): NO